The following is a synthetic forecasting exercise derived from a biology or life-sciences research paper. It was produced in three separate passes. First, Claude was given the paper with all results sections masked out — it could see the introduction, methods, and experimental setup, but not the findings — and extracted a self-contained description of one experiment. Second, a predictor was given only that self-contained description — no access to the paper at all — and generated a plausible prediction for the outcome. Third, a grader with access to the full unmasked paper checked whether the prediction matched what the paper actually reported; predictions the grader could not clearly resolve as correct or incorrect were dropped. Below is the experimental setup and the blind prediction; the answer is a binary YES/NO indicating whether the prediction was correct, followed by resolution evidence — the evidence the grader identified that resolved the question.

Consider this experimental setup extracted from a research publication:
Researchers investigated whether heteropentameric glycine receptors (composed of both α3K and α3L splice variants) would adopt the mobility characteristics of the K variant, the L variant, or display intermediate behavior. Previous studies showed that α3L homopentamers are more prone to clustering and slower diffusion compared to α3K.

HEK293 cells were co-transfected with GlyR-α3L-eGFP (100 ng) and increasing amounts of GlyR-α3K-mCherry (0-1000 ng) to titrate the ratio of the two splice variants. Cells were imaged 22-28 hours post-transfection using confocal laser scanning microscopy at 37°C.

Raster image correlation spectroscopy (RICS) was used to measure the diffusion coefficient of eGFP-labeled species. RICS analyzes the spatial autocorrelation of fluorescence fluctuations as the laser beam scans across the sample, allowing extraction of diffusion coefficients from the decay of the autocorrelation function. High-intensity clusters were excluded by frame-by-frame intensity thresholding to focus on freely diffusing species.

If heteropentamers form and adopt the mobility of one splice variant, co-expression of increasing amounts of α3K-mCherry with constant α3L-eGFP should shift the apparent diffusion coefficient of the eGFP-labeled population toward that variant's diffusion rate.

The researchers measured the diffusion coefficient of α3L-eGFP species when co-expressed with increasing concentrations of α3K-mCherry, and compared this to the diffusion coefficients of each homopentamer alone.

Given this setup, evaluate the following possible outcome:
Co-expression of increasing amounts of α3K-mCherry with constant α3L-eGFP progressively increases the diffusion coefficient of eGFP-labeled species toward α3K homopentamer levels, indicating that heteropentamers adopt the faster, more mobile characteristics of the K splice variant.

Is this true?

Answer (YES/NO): YES